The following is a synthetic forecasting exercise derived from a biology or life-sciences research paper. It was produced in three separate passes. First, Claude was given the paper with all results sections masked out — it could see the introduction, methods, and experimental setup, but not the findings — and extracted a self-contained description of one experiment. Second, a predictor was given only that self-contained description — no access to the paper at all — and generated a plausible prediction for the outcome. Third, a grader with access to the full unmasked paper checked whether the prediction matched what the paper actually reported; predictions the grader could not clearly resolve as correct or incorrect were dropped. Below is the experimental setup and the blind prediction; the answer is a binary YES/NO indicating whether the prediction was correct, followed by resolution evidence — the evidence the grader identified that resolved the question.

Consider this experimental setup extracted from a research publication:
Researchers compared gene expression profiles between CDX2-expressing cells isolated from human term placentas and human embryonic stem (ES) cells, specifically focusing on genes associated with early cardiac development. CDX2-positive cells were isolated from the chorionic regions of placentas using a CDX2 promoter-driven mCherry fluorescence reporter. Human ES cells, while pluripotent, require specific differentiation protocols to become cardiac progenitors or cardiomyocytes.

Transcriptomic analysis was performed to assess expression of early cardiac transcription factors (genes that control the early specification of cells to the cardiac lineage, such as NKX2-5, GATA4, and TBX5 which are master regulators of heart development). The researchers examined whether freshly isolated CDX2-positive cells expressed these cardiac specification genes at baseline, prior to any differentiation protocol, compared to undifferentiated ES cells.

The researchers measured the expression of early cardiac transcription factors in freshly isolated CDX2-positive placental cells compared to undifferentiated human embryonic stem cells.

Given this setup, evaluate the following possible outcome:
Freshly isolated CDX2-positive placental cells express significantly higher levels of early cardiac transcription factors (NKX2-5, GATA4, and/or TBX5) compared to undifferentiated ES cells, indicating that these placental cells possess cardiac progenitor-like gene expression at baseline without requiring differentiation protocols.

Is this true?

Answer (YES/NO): NO